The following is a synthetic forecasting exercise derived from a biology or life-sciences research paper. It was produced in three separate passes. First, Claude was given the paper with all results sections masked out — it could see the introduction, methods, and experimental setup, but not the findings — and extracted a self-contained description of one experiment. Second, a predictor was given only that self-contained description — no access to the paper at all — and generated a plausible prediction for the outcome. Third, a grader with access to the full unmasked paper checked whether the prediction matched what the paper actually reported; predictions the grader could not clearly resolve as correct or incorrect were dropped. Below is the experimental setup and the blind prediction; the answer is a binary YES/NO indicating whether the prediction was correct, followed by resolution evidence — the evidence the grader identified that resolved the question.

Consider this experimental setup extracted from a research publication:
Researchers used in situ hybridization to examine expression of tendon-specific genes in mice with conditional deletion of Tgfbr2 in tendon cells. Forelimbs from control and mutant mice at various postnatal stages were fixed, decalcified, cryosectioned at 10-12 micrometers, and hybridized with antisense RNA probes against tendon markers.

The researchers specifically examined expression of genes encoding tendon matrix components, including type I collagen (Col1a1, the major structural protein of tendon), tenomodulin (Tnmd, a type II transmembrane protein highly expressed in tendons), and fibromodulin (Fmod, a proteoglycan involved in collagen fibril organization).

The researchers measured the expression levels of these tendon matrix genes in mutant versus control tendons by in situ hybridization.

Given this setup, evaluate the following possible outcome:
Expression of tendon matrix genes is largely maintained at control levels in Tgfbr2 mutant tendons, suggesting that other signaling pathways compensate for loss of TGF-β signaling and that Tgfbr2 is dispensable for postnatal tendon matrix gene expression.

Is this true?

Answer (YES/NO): NO